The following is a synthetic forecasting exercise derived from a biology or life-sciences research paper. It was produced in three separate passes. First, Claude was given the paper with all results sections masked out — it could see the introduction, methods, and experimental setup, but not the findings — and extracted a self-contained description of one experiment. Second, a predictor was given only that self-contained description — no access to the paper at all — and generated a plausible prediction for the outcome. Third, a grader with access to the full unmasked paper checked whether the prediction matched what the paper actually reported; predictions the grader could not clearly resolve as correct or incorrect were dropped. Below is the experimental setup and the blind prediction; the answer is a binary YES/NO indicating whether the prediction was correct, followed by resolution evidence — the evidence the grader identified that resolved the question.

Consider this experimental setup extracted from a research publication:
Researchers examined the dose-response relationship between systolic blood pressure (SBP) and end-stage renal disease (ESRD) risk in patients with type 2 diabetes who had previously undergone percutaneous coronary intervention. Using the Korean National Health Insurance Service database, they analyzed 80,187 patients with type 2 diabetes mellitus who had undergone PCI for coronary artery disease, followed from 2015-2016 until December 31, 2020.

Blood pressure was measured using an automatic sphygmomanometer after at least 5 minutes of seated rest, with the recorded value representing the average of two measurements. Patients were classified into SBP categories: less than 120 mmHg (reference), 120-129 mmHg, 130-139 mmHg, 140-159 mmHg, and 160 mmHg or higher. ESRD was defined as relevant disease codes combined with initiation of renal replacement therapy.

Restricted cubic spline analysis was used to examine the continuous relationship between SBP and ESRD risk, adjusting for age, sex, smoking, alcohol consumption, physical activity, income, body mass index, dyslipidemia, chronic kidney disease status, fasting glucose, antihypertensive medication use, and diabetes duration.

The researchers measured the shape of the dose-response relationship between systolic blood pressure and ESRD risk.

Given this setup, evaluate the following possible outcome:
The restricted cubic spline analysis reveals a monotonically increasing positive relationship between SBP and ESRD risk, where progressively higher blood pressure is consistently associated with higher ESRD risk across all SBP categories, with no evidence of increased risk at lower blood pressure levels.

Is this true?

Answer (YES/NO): NO